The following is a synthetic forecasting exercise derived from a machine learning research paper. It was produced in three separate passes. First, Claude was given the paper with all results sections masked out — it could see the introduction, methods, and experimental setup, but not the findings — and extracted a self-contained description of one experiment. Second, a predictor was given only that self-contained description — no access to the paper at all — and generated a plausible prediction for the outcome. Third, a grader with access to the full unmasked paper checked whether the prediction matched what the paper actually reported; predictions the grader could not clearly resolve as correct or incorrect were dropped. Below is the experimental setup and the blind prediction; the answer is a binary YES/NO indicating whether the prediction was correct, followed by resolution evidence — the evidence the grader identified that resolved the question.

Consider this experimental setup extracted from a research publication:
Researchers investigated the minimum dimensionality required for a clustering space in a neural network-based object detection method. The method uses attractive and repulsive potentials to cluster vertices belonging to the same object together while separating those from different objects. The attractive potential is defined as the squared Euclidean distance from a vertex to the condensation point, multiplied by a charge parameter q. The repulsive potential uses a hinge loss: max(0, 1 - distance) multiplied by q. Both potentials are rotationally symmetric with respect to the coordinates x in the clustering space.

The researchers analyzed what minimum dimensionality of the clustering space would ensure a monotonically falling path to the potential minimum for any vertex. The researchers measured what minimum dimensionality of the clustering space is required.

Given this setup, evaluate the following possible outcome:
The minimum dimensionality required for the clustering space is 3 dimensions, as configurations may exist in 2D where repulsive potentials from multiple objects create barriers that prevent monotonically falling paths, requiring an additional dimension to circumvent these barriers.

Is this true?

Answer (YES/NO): NO